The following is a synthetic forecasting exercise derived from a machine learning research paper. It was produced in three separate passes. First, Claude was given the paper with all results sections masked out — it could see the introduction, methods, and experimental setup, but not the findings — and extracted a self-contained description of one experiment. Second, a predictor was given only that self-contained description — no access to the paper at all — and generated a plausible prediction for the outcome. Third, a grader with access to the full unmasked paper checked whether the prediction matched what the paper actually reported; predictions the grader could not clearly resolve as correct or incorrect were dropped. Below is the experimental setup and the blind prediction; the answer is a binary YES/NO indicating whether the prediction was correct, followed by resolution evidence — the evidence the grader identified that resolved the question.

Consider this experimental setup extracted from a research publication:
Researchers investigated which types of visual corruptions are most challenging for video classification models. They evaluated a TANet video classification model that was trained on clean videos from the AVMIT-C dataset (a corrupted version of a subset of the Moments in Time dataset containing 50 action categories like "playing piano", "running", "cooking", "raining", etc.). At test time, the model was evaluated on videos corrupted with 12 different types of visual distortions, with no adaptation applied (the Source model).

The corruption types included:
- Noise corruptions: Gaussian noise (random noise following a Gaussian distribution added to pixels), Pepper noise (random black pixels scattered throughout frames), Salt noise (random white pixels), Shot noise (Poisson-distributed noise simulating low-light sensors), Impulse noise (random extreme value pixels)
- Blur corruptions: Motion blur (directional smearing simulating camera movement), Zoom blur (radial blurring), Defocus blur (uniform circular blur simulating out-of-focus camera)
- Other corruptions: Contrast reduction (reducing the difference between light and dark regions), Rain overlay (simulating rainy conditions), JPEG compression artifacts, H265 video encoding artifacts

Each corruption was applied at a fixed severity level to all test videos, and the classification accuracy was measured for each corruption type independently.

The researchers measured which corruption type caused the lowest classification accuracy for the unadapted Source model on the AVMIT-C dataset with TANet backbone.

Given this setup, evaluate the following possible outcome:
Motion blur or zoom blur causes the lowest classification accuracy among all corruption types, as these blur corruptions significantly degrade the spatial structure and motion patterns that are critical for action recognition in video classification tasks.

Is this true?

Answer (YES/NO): NO